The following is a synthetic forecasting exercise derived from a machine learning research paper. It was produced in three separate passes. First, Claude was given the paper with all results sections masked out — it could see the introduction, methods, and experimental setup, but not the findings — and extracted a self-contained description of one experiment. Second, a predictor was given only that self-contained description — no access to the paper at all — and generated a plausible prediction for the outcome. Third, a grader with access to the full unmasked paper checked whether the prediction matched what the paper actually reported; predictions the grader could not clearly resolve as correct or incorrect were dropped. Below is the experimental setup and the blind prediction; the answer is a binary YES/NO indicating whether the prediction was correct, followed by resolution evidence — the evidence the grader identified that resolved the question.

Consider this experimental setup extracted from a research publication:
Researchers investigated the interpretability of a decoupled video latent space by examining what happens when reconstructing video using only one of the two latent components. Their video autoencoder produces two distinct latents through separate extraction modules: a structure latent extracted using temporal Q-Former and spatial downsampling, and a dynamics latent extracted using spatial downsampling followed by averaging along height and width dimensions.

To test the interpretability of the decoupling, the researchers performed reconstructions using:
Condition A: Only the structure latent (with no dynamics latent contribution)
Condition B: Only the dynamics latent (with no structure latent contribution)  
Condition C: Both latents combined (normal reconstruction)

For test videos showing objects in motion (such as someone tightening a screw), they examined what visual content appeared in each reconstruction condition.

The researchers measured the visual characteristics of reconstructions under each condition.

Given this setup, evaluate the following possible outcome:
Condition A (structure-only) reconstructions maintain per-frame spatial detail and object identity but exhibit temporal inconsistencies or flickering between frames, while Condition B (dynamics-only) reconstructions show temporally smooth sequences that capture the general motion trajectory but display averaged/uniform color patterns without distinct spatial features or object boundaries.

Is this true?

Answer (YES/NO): NO